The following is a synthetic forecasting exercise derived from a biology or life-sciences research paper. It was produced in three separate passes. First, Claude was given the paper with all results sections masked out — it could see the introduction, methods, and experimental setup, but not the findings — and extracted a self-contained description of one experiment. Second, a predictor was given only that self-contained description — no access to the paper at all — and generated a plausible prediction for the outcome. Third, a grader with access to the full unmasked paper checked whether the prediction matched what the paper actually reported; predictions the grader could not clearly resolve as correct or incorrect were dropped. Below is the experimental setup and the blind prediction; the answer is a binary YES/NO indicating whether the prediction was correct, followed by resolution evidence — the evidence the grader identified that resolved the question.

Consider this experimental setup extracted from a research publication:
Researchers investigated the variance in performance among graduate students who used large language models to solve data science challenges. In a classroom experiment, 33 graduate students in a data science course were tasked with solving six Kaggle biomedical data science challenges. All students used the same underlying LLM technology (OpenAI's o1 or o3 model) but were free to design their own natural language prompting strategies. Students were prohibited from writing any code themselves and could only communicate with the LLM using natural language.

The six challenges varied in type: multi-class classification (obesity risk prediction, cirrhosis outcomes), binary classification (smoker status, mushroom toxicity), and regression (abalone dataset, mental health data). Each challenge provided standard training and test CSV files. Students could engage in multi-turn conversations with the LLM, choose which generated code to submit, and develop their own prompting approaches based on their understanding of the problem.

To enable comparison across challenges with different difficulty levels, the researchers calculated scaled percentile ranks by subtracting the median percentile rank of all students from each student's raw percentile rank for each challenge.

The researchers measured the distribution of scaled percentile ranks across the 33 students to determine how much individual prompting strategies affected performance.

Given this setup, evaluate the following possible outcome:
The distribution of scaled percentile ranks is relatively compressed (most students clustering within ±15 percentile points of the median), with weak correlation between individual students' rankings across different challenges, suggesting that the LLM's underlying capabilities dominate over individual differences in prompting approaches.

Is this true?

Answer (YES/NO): NO